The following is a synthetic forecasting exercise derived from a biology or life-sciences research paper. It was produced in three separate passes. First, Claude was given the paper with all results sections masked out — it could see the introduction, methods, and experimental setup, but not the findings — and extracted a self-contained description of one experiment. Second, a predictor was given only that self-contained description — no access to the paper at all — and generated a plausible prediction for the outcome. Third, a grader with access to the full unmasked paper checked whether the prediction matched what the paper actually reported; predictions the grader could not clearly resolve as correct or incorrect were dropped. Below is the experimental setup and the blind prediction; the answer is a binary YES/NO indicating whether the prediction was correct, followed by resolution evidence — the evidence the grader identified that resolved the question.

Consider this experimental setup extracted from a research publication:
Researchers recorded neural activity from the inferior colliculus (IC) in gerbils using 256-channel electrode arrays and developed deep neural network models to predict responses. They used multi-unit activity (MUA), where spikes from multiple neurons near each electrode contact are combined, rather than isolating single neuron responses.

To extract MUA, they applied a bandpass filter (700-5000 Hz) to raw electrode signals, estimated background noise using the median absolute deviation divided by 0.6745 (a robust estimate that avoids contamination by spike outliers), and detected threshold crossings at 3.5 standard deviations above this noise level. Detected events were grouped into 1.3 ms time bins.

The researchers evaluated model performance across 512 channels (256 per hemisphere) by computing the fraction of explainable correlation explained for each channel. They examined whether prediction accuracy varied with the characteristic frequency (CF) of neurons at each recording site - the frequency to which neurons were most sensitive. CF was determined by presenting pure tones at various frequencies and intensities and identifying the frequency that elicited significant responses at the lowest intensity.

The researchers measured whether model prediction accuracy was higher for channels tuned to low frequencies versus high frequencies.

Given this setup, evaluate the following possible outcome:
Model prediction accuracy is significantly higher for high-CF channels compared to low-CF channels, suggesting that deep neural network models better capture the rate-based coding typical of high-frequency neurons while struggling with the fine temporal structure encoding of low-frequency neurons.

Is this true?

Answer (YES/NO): NO